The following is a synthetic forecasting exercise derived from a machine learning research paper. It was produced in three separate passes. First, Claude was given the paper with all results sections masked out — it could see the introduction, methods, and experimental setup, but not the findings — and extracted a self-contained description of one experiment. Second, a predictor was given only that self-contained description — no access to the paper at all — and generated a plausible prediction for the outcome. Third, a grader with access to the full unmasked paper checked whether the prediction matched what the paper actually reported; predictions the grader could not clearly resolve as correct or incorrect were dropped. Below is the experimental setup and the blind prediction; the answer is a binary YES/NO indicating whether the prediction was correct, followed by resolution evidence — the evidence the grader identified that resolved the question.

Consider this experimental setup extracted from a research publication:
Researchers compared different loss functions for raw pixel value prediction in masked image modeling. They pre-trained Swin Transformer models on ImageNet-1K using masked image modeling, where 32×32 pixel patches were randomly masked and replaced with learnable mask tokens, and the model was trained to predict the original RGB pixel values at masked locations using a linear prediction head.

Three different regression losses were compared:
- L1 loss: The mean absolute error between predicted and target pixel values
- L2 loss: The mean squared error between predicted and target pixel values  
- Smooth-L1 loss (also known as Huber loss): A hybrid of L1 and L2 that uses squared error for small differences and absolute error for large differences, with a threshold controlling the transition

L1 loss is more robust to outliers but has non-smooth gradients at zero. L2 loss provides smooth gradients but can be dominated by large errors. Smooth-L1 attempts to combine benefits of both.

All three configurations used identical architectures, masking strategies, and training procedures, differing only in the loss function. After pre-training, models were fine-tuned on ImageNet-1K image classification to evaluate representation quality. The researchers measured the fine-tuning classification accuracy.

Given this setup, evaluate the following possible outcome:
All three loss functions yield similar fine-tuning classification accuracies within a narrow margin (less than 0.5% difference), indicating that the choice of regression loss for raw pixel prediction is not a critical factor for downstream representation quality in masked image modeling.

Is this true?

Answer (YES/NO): YES